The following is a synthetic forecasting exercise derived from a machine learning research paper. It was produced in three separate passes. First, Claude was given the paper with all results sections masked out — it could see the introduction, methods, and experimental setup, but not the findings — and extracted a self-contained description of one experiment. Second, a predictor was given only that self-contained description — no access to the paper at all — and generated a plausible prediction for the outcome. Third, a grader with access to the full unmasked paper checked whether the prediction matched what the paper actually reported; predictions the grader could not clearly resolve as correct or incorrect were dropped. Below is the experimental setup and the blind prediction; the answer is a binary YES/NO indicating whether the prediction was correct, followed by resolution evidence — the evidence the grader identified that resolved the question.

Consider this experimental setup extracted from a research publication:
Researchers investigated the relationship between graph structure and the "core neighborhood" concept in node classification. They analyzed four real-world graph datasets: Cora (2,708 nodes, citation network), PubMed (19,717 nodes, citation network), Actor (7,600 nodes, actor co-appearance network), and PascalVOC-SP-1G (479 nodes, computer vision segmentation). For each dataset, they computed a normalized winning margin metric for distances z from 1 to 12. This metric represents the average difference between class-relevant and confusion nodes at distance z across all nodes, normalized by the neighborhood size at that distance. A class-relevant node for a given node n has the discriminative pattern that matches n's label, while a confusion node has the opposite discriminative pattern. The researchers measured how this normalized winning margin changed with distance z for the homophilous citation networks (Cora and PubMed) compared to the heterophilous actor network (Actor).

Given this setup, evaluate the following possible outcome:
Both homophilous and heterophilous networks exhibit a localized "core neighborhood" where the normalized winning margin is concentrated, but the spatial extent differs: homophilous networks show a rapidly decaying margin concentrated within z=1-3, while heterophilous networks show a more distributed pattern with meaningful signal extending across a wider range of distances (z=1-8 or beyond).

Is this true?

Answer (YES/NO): NO